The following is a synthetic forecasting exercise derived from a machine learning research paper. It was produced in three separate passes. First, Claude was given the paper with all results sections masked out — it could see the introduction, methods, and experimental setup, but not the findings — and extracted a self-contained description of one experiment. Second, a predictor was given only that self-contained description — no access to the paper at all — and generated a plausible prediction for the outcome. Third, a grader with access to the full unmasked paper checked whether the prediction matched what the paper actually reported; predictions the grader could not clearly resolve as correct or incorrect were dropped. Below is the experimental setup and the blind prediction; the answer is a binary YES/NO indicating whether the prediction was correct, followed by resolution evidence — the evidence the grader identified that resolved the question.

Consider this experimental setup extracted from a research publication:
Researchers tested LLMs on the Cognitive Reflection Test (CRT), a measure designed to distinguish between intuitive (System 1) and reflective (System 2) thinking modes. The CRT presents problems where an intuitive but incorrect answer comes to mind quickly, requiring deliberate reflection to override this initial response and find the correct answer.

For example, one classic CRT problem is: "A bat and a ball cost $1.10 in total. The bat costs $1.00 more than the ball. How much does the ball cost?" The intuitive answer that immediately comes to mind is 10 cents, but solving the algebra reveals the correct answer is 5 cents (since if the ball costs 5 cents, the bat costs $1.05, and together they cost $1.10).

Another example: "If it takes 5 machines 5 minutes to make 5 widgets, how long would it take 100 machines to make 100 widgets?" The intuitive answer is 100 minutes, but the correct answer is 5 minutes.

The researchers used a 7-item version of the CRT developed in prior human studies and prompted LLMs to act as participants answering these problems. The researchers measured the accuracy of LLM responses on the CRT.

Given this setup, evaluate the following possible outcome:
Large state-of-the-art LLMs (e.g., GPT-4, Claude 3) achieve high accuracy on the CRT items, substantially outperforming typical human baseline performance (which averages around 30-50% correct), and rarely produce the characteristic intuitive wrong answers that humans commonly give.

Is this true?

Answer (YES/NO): NO